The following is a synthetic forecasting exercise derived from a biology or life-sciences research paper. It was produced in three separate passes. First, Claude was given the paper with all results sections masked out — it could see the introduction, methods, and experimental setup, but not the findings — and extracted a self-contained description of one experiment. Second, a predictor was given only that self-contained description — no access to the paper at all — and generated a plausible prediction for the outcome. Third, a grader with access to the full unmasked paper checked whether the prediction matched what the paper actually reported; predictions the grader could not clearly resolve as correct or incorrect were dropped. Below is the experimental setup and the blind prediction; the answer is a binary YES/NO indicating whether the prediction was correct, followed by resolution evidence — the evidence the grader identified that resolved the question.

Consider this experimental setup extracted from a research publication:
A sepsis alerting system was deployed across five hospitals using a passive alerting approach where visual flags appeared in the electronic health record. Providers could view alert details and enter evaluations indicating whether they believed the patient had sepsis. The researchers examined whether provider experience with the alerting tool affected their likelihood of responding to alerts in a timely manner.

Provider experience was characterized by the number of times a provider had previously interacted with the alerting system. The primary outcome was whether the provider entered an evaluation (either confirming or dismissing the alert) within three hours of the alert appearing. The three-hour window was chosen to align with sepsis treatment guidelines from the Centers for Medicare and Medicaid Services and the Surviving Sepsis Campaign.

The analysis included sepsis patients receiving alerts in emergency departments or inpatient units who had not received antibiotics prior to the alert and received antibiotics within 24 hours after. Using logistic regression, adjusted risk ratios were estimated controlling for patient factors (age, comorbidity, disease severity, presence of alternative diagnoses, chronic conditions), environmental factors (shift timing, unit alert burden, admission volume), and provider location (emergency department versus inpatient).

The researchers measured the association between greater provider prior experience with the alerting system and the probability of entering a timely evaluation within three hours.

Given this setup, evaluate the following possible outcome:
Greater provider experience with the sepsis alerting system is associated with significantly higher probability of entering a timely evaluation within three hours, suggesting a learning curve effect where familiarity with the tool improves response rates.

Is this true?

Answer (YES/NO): YES